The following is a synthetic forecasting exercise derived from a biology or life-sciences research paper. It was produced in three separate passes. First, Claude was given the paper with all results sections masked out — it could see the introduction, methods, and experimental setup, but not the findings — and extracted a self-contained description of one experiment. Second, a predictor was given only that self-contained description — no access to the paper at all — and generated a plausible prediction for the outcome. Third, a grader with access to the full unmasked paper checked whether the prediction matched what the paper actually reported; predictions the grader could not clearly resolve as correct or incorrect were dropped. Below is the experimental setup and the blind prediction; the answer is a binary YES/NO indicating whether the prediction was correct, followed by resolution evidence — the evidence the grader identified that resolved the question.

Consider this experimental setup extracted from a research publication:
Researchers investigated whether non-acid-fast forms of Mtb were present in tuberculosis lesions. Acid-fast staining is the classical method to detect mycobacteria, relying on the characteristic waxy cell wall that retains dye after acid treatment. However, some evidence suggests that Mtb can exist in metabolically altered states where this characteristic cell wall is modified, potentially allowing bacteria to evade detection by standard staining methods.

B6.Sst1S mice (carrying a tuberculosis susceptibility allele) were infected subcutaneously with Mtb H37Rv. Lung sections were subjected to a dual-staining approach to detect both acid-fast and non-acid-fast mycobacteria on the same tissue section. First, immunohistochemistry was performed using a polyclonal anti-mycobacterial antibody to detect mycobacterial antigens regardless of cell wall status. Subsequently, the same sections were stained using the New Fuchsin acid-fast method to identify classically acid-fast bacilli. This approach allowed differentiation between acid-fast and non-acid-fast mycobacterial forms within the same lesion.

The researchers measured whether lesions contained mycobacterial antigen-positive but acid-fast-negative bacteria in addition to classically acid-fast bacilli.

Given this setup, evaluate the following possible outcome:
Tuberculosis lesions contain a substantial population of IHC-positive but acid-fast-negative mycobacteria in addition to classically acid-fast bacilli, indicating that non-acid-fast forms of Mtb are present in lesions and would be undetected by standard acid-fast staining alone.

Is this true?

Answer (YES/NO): NO